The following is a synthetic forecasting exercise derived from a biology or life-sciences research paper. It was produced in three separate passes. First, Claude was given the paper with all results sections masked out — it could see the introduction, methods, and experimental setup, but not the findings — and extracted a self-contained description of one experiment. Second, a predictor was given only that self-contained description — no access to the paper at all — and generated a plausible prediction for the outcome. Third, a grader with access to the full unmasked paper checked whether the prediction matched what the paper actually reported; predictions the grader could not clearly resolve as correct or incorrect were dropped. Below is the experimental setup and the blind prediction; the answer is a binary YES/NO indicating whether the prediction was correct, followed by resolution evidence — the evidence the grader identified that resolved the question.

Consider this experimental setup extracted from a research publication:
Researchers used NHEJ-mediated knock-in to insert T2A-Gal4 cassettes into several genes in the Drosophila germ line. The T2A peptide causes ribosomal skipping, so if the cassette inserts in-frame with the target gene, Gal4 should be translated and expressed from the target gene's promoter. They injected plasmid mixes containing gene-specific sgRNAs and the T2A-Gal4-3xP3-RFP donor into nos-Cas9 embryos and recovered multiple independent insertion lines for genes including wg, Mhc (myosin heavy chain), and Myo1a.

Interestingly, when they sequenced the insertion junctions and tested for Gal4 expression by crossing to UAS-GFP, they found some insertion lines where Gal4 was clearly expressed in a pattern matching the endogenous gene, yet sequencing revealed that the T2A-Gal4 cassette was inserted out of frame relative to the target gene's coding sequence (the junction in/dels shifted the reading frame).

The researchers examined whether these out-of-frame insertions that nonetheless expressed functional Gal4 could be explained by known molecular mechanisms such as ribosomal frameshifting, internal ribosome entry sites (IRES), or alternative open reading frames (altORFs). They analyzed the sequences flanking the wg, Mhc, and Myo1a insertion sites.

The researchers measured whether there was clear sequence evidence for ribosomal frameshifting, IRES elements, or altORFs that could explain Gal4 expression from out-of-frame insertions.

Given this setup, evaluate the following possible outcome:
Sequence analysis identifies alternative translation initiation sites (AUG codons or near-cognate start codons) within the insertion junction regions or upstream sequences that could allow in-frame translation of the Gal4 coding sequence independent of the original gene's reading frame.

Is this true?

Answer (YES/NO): NO